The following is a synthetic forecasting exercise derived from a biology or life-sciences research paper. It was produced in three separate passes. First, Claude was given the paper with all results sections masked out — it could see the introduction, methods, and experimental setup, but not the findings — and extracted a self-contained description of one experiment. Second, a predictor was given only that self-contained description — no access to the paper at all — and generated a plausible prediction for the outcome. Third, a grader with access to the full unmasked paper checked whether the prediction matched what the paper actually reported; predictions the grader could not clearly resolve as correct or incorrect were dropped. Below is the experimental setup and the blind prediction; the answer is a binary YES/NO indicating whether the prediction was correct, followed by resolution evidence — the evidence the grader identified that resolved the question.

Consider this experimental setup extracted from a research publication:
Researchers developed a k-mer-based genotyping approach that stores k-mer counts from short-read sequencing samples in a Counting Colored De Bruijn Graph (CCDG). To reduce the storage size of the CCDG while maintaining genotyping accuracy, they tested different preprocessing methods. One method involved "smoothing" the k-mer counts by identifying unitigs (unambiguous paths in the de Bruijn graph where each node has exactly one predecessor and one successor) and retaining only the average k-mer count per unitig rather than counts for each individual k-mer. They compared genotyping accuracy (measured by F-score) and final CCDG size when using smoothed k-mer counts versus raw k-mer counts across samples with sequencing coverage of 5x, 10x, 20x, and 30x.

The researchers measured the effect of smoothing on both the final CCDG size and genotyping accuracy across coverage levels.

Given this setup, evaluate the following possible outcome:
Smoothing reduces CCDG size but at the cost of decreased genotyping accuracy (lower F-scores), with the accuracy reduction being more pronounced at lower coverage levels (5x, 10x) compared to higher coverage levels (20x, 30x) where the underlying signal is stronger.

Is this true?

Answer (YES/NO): YES